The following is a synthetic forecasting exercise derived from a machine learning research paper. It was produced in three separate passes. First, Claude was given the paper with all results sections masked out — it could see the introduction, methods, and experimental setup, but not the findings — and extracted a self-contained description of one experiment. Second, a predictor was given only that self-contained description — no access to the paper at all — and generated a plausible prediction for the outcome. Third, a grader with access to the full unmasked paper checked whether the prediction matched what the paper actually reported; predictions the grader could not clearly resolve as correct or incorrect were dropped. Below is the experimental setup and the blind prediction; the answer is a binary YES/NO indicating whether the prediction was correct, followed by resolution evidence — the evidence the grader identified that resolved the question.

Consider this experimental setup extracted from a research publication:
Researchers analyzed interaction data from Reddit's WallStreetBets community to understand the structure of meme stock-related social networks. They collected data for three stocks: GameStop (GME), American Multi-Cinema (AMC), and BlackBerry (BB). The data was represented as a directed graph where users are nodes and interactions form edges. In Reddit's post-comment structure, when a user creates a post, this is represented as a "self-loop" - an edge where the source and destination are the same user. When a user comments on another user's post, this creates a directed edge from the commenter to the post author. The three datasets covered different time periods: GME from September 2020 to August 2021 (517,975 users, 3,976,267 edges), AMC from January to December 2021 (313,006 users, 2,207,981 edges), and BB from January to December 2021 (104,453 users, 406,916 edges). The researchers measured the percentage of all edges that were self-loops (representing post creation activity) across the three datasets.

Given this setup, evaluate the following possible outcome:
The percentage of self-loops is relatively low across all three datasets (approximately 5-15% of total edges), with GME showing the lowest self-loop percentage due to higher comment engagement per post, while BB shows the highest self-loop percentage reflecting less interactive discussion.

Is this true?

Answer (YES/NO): NO